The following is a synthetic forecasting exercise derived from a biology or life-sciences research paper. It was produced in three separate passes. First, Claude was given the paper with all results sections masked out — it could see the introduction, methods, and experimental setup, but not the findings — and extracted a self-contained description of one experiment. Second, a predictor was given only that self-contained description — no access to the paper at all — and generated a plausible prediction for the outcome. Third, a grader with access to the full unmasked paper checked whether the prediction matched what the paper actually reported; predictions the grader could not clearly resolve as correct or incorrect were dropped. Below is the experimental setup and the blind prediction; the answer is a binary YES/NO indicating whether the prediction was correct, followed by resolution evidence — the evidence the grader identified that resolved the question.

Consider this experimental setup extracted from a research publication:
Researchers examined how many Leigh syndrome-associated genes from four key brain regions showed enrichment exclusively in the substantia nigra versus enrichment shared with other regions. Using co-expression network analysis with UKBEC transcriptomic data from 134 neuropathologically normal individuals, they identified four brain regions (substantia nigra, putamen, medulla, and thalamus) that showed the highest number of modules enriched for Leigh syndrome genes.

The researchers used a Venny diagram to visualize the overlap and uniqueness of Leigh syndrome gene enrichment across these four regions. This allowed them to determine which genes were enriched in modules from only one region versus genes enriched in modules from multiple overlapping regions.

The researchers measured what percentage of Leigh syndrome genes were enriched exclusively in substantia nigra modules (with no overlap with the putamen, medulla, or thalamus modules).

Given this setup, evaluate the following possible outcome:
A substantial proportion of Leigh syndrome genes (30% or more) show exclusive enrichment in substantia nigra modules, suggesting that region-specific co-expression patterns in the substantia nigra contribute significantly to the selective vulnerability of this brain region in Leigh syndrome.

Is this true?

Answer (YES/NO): NO